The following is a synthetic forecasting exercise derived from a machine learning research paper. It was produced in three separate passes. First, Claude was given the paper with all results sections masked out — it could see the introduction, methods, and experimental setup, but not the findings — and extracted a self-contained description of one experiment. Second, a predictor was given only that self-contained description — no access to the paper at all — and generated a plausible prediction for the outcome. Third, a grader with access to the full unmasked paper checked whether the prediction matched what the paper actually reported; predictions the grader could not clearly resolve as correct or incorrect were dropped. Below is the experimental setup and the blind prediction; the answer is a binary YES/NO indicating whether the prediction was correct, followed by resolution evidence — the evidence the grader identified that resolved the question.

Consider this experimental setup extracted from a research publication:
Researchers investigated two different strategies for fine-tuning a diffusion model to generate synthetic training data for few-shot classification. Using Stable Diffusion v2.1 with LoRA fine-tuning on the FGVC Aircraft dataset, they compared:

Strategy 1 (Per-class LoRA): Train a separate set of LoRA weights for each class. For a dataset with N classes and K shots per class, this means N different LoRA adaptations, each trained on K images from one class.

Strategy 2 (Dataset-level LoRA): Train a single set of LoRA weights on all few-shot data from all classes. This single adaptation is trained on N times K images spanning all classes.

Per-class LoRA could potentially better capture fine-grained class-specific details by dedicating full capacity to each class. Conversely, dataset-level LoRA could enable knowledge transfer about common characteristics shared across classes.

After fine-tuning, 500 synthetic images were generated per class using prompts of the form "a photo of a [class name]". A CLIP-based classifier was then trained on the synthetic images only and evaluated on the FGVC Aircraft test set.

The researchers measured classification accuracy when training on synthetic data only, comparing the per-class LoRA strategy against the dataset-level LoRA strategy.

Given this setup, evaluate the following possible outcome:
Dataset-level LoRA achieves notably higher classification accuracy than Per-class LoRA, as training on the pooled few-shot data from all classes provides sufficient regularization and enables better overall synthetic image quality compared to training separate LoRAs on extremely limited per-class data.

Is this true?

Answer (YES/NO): YES